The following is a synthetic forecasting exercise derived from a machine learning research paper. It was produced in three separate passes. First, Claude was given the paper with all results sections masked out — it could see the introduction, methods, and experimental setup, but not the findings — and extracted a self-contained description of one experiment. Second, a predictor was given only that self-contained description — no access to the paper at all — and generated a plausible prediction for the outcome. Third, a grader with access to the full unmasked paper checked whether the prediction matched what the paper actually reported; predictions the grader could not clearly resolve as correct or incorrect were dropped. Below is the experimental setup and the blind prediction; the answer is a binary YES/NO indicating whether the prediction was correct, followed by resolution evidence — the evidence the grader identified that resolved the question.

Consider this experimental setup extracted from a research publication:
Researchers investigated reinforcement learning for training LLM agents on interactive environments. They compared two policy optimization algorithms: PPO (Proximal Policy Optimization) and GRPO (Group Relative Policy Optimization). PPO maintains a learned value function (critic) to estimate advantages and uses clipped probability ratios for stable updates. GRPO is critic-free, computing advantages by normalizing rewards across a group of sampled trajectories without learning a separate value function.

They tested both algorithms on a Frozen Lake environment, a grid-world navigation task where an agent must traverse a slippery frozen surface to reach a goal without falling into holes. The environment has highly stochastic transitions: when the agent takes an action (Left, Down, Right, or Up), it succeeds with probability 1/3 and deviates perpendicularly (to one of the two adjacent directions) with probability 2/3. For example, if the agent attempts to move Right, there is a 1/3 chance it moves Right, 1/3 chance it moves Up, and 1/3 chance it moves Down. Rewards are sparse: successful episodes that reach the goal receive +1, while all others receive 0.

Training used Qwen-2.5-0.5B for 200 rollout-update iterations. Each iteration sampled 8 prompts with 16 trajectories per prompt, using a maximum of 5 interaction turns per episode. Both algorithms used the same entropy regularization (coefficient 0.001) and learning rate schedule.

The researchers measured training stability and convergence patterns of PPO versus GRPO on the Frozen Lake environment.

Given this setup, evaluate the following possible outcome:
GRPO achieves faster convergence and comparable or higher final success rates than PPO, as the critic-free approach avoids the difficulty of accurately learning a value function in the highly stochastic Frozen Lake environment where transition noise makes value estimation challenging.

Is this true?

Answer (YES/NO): YES